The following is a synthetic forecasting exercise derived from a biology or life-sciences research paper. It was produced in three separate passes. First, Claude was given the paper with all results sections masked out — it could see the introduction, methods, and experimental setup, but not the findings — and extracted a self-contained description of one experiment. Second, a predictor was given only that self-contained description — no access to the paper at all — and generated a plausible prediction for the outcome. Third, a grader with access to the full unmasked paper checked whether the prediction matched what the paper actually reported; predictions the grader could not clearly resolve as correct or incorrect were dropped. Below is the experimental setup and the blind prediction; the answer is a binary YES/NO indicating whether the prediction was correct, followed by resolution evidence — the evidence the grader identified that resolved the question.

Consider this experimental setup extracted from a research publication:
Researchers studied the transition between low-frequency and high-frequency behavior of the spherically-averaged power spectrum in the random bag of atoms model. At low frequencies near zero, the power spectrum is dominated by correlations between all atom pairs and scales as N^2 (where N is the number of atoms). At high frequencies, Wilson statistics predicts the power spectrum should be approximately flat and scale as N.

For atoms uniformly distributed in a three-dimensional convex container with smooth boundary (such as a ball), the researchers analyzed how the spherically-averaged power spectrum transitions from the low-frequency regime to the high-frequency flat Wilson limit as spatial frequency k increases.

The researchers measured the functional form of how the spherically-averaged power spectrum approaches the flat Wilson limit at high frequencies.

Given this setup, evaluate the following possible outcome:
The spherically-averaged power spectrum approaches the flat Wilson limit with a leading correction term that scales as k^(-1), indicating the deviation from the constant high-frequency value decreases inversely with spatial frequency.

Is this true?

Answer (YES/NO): NO